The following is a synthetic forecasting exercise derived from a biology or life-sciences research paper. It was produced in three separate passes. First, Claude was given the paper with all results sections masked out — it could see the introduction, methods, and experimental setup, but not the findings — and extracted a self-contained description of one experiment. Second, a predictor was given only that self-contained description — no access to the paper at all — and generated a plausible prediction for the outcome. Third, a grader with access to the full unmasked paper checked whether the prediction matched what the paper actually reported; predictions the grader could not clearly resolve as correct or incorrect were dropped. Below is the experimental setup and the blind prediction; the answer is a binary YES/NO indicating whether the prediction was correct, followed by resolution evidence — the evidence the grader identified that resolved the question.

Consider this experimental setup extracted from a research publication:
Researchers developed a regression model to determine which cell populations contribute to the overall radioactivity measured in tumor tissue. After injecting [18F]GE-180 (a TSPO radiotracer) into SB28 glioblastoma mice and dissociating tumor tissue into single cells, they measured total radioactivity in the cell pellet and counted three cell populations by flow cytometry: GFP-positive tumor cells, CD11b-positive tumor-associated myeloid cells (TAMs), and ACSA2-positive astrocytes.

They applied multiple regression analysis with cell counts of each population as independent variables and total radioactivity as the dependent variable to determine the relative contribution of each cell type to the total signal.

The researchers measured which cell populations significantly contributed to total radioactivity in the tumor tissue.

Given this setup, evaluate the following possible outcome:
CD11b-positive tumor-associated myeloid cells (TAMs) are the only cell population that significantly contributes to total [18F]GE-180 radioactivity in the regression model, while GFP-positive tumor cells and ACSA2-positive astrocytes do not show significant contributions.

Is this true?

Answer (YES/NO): NO